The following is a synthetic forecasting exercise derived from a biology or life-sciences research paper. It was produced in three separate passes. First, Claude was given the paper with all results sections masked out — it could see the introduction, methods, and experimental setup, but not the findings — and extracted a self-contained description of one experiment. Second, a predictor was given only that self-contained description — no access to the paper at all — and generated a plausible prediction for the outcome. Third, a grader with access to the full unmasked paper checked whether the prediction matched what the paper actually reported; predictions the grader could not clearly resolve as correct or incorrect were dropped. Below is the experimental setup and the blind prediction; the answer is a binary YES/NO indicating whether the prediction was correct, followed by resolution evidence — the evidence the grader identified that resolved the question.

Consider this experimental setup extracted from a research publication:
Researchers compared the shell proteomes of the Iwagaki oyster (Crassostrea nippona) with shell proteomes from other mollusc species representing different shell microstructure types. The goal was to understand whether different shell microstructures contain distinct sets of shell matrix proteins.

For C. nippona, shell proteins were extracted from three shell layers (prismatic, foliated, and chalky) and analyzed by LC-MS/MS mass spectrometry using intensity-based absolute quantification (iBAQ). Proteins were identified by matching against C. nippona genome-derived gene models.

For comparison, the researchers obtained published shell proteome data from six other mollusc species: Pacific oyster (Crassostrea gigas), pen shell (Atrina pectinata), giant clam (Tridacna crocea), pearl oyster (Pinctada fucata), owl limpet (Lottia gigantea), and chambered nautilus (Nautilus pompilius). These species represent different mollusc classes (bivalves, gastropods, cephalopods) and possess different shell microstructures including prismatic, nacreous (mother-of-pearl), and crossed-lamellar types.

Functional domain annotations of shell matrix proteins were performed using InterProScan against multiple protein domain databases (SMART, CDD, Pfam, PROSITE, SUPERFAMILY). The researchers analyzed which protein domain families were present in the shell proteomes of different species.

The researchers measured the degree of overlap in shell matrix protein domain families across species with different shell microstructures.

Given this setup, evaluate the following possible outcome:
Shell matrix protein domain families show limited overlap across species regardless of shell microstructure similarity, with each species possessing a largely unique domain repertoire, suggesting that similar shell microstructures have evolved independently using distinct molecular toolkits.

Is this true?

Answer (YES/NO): YES